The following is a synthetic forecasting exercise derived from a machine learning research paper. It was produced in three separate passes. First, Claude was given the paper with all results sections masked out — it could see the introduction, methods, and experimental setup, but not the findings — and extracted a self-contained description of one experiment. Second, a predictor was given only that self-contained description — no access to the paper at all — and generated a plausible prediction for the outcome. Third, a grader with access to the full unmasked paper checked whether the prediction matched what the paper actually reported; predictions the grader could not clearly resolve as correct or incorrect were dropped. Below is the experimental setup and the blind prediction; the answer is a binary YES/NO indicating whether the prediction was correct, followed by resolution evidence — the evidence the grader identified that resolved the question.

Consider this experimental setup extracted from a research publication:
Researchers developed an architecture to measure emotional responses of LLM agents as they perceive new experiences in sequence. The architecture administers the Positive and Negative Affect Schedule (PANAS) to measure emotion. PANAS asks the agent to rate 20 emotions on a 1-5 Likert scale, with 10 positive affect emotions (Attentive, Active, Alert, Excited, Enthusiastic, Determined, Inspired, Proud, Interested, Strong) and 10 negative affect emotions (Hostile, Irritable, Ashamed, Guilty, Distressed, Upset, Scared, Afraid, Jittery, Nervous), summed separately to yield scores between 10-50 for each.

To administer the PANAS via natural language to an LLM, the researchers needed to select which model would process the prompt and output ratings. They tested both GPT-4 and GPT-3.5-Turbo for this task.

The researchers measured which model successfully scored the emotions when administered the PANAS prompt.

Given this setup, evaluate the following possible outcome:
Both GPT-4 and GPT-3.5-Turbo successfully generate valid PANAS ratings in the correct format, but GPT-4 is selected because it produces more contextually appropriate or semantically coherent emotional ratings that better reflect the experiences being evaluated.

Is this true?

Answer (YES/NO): NO